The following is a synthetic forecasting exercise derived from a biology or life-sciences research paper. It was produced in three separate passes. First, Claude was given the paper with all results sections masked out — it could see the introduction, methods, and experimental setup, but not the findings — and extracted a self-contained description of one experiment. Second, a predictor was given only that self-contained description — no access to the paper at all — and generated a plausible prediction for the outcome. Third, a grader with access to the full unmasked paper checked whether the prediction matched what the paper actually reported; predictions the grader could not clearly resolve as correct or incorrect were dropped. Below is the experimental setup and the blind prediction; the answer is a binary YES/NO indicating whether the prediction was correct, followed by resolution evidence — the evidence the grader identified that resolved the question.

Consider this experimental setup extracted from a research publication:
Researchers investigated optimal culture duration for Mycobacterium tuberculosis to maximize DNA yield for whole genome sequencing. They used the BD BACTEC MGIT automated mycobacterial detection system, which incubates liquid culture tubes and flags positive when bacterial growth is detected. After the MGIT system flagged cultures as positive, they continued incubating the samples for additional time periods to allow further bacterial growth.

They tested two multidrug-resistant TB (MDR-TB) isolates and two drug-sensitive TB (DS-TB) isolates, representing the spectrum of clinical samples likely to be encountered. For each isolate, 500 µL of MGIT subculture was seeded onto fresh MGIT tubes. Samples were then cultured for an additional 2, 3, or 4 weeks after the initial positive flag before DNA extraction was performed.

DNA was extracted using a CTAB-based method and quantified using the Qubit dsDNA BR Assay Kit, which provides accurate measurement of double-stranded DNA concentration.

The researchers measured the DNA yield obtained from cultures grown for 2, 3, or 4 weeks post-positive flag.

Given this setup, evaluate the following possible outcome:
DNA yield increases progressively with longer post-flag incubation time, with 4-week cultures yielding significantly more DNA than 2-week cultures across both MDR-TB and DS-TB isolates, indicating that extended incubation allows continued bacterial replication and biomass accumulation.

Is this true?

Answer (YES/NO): NO